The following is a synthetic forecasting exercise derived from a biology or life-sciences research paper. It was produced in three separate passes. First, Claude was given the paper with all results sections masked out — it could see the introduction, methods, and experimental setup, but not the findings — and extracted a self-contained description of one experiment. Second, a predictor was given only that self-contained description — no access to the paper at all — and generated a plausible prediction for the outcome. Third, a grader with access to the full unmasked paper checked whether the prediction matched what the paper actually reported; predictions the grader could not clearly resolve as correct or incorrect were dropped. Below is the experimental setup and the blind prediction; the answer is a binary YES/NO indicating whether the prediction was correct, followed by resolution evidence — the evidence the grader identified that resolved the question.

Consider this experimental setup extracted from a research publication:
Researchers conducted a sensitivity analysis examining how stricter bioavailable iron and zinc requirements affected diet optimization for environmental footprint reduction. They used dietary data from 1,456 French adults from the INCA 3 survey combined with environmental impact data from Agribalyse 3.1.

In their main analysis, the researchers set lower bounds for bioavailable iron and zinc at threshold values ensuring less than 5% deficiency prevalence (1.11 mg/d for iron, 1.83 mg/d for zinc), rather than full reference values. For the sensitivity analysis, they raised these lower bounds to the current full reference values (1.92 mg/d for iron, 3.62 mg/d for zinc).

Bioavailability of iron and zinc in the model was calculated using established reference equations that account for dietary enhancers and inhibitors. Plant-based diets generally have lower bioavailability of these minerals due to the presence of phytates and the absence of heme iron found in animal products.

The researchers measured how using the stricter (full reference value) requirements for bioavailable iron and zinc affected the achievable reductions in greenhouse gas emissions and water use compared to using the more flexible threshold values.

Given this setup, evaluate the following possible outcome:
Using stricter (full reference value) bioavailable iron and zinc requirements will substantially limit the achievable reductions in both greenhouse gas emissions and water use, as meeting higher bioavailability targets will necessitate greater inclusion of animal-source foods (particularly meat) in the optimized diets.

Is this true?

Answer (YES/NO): YES